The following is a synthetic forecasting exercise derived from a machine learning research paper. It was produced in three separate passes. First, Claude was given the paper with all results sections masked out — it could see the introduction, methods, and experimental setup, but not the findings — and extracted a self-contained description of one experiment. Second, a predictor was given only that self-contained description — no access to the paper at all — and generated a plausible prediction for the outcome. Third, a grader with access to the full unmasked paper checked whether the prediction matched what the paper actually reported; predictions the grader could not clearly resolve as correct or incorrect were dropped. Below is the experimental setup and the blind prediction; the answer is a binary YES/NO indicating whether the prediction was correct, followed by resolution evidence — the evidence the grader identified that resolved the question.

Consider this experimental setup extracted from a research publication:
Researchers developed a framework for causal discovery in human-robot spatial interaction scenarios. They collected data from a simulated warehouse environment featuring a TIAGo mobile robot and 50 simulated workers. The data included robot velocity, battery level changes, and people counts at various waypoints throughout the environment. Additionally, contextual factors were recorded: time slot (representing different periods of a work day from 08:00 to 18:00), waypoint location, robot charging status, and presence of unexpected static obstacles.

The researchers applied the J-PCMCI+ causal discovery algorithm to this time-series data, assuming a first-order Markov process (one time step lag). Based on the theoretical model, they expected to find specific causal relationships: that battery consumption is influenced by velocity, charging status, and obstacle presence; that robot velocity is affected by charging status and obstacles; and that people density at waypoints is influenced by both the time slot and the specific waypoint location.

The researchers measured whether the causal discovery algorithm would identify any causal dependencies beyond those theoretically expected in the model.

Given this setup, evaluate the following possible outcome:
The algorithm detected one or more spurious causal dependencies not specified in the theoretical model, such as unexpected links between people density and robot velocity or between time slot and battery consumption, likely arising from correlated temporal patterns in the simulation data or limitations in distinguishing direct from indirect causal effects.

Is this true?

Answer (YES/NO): NO